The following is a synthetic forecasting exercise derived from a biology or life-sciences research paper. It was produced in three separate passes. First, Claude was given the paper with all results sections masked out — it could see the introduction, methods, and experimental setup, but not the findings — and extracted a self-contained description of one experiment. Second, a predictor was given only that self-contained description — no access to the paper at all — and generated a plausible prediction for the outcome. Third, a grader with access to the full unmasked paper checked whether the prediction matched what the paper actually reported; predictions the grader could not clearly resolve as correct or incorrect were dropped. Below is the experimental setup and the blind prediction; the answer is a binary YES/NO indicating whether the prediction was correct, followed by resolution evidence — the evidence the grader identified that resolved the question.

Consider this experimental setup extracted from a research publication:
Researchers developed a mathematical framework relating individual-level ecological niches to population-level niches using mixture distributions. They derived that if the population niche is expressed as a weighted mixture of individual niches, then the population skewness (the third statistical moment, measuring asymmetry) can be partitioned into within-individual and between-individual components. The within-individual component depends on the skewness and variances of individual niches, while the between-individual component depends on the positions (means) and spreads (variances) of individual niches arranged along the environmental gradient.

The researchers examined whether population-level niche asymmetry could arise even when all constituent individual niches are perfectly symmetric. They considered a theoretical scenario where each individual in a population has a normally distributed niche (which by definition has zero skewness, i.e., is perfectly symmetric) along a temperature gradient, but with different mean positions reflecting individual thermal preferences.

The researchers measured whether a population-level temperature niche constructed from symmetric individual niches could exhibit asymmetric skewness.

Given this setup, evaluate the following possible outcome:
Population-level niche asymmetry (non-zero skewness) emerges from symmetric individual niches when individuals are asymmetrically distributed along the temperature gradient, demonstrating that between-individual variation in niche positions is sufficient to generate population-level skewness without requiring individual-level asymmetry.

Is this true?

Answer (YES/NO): NO